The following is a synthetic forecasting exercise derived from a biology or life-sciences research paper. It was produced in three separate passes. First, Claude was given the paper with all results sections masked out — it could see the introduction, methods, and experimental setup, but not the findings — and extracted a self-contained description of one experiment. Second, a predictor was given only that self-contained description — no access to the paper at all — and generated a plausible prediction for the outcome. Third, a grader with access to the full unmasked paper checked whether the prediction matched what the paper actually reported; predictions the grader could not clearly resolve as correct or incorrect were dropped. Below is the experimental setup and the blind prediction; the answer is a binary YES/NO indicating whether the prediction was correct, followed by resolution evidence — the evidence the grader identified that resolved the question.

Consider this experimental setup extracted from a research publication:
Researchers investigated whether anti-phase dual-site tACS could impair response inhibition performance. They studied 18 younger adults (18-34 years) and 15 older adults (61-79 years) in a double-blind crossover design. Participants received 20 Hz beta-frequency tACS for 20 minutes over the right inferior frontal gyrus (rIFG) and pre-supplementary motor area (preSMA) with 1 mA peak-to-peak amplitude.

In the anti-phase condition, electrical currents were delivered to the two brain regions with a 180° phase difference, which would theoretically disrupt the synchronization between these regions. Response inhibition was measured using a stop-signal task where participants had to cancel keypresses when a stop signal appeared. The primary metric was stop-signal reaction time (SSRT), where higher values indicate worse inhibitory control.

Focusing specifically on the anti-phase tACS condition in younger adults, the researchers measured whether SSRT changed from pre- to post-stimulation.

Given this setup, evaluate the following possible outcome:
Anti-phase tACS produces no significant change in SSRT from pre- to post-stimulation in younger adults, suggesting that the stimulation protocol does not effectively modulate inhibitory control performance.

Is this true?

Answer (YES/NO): YES